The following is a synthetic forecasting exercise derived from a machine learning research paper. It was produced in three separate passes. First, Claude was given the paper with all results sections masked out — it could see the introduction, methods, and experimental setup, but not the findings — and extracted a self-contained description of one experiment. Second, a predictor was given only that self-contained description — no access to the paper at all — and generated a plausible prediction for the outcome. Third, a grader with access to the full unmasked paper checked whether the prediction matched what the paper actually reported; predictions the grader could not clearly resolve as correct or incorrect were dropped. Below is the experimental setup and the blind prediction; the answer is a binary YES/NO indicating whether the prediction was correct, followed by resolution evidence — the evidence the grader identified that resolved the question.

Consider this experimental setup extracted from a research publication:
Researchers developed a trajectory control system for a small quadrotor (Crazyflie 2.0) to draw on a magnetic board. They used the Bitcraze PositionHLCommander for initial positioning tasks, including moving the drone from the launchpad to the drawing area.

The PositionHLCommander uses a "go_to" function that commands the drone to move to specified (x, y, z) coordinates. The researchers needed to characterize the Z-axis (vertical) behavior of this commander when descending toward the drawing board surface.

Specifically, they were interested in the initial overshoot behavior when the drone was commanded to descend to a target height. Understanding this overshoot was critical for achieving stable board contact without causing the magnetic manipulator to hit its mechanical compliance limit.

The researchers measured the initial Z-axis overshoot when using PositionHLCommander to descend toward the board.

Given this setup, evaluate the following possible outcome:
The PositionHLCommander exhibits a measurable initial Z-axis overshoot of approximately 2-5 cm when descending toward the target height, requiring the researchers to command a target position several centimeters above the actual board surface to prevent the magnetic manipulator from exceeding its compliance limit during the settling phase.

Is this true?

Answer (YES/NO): NO